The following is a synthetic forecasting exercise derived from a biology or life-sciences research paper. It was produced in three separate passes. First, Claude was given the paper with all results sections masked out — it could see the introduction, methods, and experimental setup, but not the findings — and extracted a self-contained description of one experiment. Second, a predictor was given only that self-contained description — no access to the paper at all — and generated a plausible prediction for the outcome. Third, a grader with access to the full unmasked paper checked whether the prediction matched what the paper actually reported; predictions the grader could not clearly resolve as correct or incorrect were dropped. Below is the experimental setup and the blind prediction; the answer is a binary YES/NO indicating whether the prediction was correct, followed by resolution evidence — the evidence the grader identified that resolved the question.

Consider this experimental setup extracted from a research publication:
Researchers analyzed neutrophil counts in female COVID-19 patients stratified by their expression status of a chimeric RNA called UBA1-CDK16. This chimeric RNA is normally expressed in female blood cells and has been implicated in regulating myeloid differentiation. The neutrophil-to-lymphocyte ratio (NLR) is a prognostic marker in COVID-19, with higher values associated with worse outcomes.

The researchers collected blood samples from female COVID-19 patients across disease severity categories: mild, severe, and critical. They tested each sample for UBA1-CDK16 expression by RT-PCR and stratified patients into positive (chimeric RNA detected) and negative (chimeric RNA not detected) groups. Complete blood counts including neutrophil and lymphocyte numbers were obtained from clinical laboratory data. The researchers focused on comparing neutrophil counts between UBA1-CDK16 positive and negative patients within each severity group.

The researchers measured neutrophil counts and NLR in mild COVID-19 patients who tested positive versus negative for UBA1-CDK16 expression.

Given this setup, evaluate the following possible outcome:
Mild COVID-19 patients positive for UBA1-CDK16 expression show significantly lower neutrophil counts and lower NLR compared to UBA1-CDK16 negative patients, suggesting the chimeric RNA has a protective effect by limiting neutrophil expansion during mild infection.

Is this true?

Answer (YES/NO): YES